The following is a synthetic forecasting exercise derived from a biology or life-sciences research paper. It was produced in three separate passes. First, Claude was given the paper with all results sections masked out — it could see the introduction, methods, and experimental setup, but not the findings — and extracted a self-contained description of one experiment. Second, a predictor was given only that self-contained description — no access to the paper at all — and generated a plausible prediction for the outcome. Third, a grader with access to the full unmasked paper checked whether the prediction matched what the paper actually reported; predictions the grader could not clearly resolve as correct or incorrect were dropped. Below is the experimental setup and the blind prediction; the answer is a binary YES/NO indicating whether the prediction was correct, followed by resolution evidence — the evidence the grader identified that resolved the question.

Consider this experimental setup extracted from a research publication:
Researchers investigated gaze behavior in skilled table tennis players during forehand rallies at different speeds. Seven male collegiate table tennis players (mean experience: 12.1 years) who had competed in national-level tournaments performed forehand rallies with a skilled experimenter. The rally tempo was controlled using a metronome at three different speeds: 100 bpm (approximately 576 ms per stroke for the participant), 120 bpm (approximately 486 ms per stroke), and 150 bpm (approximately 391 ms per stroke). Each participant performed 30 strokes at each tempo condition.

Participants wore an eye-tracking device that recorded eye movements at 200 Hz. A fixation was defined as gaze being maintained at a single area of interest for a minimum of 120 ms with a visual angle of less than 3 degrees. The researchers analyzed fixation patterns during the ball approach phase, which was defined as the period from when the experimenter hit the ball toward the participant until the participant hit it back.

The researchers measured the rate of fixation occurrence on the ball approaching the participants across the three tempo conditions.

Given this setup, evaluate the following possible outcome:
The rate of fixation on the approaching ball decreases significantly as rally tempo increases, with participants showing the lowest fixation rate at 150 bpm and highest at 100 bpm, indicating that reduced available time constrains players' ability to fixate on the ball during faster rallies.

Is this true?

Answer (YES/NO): YES